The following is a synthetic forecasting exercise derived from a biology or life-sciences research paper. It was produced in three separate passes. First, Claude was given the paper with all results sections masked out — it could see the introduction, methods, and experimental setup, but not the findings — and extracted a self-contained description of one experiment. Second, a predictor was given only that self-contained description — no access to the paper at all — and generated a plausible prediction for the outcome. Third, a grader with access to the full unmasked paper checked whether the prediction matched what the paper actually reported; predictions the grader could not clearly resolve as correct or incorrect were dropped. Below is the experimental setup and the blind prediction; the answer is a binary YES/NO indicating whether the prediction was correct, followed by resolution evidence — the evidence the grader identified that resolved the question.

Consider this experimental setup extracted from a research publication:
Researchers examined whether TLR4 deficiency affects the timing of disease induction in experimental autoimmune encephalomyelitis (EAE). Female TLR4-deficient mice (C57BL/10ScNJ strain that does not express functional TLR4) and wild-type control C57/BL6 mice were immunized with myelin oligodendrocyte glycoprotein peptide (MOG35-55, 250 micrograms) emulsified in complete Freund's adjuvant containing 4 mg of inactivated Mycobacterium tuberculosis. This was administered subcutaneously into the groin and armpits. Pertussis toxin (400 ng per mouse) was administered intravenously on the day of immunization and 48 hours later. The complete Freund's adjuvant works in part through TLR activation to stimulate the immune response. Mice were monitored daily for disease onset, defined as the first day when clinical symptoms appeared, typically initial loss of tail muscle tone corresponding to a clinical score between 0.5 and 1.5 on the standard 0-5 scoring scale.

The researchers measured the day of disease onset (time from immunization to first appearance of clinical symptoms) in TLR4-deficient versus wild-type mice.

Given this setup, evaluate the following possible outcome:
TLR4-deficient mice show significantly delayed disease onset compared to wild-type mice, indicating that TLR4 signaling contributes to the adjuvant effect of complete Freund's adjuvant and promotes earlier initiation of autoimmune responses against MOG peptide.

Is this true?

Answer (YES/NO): NO